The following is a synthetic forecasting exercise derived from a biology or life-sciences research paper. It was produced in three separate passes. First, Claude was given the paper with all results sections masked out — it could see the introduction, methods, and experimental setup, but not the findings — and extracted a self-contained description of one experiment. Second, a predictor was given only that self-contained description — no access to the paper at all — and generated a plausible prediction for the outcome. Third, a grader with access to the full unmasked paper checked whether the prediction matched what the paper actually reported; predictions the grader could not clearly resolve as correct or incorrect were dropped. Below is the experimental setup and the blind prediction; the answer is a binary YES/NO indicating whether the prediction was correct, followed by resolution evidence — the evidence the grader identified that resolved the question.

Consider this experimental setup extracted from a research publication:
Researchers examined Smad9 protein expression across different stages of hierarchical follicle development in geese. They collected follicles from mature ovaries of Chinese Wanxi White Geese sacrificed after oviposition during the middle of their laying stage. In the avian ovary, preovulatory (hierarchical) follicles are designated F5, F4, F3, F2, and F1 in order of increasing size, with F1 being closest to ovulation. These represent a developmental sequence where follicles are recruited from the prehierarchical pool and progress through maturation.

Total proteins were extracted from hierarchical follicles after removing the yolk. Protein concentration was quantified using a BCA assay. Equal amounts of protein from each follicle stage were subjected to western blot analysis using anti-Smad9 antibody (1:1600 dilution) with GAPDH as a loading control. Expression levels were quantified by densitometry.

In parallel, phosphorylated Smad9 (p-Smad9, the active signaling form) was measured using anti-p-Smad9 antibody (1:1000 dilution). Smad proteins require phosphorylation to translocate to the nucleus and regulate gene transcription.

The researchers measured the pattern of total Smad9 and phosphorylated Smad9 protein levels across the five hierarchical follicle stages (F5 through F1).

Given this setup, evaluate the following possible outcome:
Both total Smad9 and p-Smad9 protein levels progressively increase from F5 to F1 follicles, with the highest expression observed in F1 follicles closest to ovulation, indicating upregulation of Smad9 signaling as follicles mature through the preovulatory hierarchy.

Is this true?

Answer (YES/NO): NO